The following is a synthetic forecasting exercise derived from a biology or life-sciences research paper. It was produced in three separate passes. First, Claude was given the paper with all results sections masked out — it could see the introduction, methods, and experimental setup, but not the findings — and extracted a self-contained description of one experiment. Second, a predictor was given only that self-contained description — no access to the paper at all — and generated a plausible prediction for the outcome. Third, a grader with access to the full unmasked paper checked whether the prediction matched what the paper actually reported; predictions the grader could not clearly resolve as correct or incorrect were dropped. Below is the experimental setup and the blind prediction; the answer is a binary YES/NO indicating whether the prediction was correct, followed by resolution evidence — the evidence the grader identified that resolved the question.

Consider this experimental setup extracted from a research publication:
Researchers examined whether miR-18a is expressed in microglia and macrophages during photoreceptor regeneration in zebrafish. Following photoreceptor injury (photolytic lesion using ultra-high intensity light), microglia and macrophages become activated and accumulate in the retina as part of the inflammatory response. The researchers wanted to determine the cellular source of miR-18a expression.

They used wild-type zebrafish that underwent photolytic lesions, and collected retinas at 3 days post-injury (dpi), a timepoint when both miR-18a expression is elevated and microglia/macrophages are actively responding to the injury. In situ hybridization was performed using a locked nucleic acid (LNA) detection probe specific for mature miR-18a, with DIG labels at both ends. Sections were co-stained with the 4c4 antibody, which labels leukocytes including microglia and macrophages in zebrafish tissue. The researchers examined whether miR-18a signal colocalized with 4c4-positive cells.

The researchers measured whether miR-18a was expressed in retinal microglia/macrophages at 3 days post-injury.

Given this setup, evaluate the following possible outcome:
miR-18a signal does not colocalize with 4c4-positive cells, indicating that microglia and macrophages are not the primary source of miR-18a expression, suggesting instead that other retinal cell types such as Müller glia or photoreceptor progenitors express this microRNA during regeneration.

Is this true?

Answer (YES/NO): NO